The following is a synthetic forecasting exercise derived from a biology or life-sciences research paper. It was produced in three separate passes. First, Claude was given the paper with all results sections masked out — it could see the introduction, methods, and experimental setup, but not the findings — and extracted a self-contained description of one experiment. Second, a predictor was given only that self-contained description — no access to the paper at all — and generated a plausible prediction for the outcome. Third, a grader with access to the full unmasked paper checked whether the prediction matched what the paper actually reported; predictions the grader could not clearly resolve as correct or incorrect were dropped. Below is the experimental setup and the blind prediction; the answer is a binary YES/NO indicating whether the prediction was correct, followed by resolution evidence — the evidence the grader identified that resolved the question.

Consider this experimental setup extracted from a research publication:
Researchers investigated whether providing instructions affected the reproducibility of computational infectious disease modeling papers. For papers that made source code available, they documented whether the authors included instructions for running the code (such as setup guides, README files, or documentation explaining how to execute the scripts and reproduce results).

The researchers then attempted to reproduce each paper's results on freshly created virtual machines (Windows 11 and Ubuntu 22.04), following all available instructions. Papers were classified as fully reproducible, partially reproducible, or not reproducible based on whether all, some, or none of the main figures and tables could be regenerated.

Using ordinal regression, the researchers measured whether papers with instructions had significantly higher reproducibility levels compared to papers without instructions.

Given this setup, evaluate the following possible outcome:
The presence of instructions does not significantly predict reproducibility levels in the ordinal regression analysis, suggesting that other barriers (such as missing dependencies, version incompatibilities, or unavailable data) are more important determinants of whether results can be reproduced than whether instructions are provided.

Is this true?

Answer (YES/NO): YES